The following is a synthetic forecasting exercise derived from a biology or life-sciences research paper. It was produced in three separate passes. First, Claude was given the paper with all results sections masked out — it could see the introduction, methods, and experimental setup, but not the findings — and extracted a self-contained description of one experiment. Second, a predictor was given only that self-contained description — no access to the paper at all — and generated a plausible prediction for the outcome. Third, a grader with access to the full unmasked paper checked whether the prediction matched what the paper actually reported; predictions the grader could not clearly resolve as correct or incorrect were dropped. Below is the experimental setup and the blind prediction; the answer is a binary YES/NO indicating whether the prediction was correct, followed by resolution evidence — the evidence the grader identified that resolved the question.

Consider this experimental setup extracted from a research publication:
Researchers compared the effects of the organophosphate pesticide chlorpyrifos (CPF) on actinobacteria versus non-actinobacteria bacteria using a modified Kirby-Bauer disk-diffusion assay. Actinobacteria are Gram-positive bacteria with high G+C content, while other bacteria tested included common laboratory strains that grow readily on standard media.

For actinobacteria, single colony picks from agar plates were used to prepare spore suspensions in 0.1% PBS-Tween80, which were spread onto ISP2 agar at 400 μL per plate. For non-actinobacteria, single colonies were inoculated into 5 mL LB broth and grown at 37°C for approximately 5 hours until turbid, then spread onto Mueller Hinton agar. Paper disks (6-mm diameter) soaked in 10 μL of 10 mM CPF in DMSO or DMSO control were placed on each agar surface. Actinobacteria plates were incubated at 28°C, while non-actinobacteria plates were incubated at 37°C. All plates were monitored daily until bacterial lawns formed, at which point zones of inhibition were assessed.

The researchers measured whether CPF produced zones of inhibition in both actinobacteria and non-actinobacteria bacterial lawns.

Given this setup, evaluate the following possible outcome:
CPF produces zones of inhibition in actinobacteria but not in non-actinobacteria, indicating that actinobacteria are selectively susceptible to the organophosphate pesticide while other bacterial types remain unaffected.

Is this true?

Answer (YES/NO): NO